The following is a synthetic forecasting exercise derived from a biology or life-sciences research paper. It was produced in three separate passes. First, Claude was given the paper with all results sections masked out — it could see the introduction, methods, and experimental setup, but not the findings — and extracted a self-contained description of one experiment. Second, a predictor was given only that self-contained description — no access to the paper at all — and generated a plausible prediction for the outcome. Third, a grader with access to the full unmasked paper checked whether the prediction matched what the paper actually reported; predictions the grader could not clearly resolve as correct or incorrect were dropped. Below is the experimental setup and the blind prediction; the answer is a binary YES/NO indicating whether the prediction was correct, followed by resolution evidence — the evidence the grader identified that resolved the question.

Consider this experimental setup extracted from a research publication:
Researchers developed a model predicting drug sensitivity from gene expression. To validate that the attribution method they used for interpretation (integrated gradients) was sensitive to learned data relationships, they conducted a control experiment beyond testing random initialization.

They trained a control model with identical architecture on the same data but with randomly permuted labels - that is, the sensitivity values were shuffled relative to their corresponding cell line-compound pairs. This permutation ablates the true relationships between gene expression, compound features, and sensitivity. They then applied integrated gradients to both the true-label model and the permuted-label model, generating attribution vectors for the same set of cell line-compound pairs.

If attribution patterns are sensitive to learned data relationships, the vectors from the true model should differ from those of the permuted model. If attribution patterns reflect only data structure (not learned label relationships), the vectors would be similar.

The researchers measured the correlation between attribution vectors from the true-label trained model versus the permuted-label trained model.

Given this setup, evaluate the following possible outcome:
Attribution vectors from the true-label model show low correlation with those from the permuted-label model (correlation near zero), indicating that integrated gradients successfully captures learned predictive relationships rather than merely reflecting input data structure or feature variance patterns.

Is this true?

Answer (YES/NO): NO